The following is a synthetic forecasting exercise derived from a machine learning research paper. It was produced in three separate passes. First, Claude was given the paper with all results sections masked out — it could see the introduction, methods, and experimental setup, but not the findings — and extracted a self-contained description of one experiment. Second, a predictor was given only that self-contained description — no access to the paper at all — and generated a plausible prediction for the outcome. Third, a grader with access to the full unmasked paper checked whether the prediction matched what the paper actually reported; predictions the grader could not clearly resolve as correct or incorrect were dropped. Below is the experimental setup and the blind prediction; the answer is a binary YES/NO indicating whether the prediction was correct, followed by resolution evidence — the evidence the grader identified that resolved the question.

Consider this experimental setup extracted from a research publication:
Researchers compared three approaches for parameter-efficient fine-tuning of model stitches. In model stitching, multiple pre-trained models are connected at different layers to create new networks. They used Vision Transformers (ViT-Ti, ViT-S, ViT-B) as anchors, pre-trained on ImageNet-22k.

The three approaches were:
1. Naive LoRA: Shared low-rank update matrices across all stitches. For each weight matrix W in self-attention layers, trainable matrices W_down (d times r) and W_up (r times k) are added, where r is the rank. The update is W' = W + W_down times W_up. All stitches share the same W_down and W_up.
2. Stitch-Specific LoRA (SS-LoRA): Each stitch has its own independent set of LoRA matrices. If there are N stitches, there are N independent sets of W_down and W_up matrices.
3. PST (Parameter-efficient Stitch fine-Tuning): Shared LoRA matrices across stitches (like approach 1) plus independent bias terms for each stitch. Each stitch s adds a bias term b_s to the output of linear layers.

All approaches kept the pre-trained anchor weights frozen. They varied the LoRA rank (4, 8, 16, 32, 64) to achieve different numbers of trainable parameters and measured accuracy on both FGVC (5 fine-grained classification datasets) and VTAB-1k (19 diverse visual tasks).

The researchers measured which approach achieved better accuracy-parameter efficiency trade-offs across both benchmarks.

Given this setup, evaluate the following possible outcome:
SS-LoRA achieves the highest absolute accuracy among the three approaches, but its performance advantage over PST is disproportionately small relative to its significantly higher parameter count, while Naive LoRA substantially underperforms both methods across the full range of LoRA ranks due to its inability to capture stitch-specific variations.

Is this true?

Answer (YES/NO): NO